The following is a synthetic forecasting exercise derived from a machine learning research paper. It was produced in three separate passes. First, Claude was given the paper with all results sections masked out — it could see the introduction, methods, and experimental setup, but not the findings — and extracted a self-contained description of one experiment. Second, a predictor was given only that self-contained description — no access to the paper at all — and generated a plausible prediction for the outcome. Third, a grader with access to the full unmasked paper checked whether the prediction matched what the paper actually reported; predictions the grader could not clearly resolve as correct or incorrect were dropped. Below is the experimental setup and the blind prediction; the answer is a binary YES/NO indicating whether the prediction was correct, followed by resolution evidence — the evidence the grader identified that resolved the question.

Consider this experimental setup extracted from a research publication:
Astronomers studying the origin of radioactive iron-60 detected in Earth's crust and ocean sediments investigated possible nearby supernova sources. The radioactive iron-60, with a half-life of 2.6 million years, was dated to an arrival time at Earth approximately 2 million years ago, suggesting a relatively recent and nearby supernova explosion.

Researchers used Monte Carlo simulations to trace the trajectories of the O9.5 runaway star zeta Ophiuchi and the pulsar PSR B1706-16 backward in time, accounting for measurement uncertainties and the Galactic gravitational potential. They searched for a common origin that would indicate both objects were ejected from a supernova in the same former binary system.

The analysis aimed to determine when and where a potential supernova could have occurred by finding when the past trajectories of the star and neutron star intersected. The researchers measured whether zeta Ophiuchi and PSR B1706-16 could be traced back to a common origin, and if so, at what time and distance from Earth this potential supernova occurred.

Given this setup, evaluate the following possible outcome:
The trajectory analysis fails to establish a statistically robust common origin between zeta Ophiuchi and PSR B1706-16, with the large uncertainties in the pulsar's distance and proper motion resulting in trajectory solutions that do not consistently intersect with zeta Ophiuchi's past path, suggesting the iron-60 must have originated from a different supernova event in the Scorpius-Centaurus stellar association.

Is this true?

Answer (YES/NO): NO